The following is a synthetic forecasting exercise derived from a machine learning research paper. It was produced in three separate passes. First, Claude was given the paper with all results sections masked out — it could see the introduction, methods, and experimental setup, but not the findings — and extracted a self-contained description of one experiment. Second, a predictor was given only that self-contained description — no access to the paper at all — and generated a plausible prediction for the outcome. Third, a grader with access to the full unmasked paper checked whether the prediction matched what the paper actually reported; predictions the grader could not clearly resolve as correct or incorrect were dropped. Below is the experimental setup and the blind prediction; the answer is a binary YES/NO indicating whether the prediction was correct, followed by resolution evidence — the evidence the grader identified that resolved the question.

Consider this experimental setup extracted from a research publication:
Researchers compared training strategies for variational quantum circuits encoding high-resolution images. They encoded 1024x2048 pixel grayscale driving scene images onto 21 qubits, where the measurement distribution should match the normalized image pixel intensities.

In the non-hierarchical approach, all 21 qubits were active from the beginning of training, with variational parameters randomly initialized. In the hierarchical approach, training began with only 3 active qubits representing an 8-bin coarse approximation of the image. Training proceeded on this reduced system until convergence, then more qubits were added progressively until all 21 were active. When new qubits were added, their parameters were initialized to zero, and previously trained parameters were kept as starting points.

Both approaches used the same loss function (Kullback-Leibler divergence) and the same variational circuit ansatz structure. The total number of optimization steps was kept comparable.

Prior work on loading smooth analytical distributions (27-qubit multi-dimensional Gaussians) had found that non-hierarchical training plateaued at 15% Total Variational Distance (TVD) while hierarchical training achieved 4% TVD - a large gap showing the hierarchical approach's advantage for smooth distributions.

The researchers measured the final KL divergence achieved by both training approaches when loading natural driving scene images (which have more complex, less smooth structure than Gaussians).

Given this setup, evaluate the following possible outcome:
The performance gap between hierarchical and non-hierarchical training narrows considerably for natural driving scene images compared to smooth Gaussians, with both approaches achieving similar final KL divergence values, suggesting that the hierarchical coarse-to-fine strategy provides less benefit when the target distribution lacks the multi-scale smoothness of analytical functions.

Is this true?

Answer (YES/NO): NO